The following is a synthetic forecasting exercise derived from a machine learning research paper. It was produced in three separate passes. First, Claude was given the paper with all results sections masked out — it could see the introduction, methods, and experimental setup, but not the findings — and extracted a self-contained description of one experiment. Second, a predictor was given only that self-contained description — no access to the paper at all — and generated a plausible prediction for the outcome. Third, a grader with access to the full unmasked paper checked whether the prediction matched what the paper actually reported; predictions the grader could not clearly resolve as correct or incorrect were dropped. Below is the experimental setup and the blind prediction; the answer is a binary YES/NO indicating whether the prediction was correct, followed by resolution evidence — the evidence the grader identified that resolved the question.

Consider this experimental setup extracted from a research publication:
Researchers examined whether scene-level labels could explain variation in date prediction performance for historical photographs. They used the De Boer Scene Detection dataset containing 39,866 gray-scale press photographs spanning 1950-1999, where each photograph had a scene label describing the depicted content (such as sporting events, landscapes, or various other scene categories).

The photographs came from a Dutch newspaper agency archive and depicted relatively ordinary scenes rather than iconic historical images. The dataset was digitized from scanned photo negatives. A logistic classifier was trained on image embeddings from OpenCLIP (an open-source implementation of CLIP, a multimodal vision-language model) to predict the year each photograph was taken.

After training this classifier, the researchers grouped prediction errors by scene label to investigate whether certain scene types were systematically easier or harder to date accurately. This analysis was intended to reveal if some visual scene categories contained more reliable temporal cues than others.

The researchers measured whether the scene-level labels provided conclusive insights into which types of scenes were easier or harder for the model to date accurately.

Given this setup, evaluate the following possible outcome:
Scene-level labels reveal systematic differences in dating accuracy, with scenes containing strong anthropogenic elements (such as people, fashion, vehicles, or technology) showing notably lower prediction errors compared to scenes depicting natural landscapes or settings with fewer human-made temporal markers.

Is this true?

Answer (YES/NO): NO